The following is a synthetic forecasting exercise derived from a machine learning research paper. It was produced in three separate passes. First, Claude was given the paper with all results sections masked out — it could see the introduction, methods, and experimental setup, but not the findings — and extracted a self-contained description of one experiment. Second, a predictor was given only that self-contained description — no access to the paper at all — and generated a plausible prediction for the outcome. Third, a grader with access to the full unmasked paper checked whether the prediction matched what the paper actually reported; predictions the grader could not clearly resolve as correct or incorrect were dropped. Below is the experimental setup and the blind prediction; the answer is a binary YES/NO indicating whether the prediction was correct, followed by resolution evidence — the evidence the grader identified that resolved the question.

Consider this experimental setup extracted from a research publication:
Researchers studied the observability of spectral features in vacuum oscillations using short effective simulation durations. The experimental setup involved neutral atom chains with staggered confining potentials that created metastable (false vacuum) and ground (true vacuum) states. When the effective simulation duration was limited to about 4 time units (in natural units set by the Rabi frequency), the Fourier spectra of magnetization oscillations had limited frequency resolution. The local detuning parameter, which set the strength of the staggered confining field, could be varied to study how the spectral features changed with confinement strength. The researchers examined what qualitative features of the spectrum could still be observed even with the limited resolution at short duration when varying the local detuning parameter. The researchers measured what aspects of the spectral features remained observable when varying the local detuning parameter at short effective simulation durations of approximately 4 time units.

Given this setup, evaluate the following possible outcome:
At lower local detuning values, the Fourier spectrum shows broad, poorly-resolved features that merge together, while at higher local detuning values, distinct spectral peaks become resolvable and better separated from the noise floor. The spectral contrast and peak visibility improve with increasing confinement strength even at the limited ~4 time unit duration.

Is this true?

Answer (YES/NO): NO